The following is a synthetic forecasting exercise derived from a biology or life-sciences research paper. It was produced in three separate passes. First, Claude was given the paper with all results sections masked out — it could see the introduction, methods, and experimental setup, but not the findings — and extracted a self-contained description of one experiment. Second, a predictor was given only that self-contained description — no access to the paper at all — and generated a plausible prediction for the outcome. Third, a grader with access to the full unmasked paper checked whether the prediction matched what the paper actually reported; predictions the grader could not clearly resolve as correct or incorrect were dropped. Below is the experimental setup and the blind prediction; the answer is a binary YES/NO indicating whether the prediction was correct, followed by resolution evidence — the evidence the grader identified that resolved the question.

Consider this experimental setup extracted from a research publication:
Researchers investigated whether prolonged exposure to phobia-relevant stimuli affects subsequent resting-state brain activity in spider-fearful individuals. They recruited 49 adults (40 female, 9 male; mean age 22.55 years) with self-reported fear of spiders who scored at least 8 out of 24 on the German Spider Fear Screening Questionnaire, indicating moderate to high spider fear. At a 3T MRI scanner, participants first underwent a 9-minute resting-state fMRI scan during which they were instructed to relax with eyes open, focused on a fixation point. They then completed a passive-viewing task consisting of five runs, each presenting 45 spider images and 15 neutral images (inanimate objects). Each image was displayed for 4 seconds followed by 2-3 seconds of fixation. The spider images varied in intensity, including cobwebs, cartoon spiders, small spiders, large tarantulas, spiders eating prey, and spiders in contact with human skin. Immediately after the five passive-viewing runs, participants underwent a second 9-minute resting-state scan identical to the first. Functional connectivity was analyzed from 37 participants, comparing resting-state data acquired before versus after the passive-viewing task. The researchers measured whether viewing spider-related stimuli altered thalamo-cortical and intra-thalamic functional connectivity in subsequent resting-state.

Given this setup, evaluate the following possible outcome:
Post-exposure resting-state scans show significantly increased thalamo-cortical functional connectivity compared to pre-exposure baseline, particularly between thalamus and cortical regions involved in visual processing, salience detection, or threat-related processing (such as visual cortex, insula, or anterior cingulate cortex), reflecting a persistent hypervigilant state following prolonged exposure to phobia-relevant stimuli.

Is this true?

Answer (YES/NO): NO